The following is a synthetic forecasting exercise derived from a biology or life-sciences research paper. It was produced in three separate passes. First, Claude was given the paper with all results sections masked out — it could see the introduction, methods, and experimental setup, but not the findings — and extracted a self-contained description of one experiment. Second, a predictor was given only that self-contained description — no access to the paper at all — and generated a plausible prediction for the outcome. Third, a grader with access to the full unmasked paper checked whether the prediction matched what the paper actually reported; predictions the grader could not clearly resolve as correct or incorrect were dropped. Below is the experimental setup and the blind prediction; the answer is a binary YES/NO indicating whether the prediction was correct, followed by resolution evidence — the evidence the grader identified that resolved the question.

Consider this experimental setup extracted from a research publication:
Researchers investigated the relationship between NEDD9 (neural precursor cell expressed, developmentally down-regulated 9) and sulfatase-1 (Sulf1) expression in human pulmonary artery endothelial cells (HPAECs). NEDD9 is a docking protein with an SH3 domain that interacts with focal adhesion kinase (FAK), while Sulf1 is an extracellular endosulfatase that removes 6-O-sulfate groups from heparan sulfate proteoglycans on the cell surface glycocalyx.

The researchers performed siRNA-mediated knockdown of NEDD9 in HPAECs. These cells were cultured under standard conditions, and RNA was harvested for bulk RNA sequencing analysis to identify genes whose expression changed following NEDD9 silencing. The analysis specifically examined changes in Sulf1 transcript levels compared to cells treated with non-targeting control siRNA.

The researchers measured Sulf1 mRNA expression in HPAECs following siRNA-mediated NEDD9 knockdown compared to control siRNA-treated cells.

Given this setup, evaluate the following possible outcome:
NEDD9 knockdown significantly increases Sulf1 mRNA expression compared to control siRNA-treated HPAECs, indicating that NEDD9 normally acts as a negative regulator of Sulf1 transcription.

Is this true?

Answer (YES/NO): NO